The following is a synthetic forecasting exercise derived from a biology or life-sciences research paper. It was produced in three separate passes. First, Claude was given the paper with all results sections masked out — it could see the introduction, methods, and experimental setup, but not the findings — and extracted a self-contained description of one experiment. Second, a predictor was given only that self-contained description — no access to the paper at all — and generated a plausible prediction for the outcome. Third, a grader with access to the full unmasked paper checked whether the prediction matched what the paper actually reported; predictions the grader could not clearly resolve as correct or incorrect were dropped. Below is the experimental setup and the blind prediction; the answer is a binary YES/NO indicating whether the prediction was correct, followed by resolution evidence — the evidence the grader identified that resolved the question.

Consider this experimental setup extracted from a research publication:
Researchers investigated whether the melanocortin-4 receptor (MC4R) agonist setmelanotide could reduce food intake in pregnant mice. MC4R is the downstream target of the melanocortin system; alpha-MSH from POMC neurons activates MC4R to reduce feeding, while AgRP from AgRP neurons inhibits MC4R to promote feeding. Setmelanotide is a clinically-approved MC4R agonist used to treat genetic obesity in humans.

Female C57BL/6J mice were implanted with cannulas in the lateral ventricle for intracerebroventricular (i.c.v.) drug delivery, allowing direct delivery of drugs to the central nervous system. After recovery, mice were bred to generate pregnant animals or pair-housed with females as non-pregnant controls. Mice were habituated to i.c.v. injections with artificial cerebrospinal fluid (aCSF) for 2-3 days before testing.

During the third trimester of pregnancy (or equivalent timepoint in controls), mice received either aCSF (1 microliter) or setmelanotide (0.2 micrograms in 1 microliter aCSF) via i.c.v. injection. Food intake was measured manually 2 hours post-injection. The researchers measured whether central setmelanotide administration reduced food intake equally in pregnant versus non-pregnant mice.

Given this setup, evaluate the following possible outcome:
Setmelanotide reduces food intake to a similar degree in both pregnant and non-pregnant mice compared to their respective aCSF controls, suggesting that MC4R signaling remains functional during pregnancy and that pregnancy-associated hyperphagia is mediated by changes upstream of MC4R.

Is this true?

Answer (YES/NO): NO